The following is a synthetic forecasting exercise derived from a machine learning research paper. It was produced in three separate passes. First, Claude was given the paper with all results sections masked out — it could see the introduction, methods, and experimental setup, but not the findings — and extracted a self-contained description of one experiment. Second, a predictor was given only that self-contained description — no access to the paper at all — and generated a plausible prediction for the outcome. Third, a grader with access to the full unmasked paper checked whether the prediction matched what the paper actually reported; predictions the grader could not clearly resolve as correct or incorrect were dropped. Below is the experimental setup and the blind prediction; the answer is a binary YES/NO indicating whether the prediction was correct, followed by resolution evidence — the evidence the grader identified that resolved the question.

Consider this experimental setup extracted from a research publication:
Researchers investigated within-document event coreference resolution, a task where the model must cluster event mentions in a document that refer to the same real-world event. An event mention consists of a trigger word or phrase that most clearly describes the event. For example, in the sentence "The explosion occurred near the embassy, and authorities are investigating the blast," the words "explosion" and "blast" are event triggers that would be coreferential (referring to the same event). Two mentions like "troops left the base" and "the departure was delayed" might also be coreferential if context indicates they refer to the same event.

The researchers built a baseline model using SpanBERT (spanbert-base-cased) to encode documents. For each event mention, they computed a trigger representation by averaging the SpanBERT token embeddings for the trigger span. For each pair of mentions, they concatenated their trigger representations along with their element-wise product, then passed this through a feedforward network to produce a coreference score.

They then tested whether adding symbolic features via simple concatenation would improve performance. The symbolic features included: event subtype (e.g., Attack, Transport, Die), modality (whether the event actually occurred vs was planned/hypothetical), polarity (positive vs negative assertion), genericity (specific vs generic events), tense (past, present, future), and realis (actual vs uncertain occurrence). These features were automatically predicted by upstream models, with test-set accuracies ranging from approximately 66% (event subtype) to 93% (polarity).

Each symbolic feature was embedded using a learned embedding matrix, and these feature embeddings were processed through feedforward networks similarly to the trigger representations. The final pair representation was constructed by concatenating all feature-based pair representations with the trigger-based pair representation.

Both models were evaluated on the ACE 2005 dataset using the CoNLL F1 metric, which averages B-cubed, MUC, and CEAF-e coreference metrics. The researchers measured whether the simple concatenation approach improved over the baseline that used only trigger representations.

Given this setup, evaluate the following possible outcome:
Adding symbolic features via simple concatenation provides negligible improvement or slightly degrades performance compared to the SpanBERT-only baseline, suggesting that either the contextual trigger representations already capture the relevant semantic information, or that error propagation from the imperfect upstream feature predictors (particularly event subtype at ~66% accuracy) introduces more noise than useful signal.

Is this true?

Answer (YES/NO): NO